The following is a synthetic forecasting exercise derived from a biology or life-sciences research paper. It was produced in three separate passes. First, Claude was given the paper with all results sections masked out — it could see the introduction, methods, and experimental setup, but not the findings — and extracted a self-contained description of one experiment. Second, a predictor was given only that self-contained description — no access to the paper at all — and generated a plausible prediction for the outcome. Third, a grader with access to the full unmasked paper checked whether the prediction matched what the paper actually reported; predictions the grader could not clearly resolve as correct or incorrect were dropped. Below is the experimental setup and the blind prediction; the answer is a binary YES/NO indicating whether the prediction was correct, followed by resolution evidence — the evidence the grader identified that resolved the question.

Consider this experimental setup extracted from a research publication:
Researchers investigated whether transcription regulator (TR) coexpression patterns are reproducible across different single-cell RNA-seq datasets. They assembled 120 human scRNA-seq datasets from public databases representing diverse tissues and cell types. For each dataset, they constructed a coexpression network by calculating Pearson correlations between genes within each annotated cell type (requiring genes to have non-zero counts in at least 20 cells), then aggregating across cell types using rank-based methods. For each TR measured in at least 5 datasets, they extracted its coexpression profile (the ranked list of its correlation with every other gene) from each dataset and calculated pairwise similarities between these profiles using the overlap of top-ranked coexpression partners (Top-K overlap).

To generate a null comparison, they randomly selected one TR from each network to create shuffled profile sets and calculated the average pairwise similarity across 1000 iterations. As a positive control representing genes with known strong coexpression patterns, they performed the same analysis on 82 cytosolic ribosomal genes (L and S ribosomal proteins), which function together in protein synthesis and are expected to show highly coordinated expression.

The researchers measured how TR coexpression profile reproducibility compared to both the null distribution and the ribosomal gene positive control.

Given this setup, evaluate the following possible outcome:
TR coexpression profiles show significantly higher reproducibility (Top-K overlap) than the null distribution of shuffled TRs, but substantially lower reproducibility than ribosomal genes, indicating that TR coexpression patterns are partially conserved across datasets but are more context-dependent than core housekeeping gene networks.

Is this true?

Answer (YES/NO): YES